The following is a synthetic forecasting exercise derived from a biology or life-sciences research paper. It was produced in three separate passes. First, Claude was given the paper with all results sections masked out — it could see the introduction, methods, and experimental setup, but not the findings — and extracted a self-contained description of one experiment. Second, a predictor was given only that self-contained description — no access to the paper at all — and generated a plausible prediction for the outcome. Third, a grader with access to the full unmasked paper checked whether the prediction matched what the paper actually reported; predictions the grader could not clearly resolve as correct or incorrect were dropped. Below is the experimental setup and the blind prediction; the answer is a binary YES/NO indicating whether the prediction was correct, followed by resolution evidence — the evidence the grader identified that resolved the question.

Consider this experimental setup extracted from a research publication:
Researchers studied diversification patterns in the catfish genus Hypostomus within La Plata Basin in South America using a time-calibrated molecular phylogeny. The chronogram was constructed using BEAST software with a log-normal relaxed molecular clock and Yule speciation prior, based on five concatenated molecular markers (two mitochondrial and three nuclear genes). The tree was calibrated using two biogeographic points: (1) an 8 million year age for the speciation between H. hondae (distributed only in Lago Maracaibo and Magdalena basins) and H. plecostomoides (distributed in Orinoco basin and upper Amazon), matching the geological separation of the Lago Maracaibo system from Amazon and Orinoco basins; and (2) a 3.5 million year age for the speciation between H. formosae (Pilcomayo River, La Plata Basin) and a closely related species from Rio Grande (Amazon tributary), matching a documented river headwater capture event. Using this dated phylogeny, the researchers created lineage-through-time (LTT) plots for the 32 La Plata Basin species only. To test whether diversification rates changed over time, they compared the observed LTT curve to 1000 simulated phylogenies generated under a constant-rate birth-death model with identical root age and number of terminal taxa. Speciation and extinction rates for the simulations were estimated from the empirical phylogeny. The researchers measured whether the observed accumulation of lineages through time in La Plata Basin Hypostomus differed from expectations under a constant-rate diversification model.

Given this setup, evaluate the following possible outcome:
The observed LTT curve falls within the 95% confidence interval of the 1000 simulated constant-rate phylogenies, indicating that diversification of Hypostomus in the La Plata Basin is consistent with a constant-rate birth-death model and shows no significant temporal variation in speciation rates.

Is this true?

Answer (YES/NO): NO